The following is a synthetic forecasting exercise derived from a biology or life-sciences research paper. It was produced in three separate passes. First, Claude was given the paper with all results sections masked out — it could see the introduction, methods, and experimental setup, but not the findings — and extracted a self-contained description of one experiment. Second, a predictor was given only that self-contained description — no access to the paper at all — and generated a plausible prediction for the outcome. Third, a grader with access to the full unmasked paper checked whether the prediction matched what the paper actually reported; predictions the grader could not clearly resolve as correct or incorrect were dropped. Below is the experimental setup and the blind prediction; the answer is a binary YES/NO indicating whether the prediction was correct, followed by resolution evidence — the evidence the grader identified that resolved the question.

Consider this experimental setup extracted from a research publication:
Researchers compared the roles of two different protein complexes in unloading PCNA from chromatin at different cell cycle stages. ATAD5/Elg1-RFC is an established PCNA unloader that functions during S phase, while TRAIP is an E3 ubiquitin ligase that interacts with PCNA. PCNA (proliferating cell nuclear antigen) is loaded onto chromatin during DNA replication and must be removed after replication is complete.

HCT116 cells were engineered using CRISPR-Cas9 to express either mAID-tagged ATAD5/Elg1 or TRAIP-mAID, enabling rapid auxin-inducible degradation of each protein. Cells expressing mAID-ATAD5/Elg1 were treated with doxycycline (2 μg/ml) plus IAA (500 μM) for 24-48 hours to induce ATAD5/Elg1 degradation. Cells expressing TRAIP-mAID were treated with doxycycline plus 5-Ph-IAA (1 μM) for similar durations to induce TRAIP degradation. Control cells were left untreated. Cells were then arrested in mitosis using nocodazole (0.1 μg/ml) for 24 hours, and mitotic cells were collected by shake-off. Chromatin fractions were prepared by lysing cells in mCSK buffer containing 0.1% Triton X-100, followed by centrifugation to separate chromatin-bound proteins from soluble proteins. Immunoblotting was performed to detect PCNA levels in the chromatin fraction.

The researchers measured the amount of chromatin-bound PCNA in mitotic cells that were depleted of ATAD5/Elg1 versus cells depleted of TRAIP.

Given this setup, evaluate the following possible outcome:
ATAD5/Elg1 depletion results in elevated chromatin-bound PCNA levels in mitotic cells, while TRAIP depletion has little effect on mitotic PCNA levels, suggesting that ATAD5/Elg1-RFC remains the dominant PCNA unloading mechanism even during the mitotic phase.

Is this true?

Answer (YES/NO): NO